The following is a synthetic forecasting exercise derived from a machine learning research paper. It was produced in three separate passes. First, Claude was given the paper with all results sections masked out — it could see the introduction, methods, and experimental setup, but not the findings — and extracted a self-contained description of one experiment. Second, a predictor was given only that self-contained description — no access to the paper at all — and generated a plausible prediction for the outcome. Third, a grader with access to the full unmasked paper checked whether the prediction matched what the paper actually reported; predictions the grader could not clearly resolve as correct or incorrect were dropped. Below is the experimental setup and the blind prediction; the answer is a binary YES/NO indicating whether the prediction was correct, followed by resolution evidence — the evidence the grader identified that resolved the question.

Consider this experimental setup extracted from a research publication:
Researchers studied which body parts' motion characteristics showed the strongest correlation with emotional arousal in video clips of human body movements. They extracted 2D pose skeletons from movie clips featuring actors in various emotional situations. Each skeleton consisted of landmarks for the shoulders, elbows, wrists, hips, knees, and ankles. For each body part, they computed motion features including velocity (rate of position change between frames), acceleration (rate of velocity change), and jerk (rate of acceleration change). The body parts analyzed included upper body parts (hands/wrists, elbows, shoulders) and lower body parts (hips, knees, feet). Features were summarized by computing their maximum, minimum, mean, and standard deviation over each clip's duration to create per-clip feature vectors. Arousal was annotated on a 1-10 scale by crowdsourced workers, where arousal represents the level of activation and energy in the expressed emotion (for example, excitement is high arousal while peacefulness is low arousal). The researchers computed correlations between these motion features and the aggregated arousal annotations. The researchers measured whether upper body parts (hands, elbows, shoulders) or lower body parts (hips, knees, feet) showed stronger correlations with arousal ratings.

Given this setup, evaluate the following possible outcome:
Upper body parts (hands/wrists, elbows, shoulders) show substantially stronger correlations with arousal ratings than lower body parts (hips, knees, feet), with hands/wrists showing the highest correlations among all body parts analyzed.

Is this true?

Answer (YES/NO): YES